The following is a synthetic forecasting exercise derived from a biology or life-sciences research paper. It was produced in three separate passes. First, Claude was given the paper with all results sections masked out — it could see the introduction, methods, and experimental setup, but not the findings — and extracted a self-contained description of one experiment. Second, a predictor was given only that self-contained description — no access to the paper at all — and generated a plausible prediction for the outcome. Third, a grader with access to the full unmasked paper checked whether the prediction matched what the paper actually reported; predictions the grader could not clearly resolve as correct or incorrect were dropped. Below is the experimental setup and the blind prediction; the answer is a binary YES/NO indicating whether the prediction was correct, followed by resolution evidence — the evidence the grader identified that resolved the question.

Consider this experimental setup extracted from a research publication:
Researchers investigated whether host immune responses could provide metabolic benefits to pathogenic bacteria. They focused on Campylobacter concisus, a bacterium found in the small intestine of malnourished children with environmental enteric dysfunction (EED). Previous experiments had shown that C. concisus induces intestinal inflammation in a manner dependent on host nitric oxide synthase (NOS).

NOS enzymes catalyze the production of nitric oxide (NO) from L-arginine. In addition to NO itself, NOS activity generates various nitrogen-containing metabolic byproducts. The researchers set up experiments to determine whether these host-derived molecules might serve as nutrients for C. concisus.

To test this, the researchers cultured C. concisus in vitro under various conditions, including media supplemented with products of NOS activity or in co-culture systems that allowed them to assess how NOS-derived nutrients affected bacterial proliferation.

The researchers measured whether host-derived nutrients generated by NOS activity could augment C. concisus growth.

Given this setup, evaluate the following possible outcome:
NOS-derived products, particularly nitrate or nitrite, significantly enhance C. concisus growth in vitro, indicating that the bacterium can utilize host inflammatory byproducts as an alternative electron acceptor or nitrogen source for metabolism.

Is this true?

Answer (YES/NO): YES